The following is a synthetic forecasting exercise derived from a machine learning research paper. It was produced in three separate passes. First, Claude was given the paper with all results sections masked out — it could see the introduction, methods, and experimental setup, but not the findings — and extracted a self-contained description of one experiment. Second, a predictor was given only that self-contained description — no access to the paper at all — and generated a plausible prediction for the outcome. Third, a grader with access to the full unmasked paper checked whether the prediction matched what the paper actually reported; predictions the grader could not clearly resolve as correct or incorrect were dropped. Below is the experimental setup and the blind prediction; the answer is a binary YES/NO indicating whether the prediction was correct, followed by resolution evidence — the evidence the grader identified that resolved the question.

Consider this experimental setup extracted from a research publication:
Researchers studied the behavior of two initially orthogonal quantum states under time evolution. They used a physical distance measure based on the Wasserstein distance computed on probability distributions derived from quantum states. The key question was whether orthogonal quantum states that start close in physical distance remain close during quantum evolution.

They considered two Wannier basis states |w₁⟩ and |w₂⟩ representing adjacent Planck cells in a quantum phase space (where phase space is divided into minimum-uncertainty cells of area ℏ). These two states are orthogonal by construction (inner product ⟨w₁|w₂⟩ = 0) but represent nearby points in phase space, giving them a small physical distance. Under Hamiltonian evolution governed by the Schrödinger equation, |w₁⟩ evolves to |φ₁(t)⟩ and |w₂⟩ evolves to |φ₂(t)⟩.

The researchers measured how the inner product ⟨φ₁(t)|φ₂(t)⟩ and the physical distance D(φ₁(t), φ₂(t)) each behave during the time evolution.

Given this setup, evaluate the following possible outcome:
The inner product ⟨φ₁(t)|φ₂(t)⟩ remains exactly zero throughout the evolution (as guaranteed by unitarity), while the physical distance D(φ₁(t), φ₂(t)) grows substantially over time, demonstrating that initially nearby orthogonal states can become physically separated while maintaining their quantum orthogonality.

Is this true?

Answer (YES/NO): YES